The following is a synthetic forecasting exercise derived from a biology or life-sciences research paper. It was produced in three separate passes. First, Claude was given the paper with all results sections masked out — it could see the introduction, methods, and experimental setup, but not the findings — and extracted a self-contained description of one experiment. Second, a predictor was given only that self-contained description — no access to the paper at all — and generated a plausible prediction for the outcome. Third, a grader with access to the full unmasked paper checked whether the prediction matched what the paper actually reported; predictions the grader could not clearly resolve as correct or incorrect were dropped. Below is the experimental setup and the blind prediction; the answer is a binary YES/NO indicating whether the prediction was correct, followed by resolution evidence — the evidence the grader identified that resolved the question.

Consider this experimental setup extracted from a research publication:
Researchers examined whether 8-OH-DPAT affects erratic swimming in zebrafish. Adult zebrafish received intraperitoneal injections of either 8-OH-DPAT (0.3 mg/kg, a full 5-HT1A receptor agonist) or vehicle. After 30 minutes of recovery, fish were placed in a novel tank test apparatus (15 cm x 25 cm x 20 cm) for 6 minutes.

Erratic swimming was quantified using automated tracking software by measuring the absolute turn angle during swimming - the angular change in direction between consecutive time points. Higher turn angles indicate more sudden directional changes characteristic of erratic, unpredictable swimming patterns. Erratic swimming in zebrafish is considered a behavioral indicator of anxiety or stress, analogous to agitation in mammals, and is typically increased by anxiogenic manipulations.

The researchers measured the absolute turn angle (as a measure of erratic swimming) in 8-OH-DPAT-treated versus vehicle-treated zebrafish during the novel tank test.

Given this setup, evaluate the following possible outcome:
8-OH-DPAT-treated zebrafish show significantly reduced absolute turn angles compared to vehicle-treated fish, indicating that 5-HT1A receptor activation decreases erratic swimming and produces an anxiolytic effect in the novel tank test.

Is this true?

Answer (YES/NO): NO